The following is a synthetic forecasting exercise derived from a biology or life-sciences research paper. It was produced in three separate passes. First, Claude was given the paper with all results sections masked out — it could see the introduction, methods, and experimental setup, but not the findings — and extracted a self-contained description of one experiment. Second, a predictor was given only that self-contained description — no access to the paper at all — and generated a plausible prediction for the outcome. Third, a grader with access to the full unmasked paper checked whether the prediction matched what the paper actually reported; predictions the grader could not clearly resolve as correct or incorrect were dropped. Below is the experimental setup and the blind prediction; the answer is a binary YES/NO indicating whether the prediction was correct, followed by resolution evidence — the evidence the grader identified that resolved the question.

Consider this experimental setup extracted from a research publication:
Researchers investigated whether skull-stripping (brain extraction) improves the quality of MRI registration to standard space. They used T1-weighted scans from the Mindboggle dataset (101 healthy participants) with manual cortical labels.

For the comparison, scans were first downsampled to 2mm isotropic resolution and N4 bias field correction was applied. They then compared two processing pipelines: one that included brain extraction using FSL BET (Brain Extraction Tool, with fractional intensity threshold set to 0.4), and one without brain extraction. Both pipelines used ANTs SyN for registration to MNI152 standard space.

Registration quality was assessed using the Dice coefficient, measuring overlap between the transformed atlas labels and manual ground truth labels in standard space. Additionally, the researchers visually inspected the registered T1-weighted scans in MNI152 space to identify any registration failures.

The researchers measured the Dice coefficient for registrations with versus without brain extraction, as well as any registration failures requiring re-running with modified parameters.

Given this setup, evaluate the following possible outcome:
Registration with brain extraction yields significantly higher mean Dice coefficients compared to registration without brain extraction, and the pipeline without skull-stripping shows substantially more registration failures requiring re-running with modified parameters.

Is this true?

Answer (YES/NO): NO